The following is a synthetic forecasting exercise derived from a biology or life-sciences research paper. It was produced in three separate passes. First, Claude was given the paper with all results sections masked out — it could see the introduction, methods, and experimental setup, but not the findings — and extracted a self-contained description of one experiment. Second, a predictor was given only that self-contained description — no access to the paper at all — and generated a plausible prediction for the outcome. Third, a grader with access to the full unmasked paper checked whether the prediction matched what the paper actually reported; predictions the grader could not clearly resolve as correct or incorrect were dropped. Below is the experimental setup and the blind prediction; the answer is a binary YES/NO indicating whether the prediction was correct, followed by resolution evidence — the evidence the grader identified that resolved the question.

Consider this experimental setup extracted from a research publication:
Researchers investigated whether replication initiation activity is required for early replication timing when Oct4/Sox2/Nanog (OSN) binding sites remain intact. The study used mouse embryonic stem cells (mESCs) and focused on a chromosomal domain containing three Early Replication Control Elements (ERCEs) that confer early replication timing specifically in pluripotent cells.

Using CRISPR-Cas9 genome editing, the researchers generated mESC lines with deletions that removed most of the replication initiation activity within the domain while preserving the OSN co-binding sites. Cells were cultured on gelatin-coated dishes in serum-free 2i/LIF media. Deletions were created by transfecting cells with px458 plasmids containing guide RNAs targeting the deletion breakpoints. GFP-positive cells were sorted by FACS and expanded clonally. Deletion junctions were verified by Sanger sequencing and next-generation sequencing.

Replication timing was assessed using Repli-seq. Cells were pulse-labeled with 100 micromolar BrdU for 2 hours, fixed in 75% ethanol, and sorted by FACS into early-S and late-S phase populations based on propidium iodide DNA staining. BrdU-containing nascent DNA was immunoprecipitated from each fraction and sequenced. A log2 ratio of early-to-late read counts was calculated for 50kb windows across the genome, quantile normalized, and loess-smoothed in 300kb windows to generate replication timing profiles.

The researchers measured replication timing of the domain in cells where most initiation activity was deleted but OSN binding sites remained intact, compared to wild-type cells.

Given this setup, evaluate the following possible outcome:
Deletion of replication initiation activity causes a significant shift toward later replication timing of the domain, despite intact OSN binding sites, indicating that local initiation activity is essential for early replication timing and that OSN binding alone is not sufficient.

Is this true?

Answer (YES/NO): NO